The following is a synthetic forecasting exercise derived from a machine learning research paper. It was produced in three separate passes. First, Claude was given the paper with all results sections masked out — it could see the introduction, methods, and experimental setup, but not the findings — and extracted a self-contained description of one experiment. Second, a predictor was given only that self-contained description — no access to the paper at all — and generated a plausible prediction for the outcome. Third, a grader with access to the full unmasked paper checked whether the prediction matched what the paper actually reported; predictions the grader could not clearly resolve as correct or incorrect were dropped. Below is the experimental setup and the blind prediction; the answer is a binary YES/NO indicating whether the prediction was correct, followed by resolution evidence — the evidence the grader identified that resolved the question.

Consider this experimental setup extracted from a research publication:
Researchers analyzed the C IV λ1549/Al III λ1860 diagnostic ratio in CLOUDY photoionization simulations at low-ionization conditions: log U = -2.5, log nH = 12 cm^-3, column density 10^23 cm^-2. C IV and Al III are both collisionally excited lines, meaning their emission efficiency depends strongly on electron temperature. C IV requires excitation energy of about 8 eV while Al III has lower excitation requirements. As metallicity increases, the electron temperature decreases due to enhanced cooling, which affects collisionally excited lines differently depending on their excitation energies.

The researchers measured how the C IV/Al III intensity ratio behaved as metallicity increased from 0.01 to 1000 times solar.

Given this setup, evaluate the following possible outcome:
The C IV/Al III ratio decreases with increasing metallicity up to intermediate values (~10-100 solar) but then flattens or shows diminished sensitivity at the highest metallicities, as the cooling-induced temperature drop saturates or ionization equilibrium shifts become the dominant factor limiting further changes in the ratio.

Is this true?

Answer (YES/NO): NO